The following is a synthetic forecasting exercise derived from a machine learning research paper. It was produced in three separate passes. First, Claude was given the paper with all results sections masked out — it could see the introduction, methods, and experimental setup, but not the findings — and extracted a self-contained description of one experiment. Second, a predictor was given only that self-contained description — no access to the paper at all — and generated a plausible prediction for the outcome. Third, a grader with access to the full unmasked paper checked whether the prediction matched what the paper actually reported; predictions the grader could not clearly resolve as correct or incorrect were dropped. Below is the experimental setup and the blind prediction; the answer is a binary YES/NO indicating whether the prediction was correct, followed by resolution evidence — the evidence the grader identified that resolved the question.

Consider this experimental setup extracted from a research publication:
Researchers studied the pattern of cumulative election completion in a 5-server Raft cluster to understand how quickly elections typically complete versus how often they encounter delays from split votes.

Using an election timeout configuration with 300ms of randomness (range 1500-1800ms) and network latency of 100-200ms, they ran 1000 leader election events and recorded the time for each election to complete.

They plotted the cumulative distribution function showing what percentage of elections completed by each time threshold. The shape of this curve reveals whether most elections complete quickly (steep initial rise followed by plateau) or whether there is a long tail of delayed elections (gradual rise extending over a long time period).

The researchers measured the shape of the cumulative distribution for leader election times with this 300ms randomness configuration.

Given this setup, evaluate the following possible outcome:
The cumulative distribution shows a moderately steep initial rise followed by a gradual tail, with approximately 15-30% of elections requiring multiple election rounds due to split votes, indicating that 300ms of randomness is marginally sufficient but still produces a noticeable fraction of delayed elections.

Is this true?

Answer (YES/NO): YES